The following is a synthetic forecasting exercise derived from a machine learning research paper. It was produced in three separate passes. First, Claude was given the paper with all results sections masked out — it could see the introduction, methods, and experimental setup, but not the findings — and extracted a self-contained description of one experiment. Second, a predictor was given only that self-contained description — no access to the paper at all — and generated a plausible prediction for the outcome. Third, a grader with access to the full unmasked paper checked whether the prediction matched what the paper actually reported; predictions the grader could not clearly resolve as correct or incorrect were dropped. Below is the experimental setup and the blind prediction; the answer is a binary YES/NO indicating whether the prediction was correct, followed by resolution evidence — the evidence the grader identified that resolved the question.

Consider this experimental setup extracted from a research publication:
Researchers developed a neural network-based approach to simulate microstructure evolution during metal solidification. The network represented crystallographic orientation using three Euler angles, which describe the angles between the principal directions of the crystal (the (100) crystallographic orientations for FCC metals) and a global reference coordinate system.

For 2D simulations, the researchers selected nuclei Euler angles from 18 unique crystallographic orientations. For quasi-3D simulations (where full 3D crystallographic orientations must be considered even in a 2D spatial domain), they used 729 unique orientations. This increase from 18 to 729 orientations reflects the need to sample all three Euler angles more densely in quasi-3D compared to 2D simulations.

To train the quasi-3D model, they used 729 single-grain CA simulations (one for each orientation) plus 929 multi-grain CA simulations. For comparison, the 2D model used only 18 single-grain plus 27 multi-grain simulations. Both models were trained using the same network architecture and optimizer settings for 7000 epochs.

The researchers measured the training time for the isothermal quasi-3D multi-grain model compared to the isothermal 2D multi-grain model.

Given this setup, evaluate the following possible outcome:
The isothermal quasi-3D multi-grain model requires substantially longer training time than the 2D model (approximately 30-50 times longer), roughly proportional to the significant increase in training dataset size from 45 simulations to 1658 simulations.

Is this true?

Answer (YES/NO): YES